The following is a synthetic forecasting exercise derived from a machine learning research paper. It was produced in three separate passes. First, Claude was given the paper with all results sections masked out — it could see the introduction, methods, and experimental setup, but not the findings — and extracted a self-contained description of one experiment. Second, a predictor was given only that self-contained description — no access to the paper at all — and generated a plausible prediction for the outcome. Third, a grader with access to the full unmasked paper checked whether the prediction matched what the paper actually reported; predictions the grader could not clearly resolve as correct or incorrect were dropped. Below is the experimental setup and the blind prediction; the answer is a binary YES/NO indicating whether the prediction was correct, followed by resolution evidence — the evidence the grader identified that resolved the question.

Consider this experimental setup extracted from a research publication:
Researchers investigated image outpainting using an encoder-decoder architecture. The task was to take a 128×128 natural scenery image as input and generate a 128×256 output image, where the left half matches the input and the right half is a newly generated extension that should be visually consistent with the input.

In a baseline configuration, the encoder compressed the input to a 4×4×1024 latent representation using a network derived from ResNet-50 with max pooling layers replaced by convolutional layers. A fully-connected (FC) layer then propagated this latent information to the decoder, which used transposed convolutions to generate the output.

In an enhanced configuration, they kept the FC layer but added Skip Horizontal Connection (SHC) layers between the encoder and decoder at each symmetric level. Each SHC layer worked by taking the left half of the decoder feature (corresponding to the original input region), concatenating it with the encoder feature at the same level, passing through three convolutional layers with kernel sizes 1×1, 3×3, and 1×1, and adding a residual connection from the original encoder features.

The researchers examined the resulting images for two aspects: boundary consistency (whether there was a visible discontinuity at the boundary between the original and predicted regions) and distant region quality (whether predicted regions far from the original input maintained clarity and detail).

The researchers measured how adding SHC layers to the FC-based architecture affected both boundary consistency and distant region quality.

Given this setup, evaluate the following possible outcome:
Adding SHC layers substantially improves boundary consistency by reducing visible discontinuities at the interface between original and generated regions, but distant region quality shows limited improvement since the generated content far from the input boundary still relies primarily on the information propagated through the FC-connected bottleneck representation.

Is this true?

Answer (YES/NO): NO